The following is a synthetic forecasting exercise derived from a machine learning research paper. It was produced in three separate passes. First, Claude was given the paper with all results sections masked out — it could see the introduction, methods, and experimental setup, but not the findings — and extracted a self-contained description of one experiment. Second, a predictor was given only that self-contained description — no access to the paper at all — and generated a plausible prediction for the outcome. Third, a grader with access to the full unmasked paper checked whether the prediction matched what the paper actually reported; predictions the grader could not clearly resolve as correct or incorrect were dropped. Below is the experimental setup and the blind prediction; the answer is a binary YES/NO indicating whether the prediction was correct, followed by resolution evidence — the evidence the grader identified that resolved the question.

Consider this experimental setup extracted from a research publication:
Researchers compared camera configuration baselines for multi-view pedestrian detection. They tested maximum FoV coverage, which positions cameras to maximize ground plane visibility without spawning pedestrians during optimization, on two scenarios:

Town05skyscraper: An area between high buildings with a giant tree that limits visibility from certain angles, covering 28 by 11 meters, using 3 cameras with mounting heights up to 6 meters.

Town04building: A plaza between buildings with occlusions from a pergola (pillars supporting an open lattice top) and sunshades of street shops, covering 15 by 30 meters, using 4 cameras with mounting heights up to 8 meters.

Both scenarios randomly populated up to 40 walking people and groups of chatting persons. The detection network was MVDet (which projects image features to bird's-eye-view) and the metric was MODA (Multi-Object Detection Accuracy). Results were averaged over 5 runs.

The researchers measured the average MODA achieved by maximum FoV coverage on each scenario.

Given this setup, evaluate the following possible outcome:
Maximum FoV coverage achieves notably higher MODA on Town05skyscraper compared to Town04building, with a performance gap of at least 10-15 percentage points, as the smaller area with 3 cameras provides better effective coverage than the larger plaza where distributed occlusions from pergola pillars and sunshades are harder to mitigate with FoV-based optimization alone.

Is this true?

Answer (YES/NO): YES